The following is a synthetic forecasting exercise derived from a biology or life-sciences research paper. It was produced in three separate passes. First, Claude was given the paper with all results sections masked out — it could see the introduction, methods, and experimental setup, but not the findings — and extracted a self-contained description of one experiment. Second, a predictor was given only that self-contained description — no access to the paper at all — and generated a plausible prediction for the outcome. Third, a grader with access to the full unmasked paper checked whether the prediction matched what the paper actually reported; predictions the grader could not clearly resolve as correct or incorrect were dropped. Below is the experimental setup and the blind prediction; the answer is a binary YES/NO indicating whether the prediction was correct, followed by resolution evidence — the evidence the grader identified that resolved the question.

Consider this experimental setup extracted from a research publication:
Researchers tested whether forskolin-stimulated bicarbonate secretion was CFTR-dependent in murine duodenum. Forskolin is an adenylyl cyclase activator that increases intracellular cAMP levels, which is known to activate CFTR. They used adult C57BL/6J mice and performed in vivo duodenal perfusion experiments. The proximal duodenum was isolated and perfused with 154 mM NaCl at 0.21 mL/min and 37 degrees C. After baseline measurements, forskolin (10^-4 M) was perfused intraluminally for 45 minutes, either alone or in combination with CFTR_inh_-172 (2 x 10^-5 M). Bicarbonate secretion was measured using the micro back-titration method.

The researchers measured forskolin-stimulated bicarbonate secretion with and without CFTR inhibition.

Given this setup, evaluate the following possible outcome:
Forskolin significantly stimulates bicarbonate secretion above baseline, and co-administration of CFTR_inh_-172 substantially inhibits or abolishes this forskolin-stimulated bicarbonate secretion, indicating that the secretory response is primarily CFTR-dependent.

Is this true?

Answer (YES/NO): YES